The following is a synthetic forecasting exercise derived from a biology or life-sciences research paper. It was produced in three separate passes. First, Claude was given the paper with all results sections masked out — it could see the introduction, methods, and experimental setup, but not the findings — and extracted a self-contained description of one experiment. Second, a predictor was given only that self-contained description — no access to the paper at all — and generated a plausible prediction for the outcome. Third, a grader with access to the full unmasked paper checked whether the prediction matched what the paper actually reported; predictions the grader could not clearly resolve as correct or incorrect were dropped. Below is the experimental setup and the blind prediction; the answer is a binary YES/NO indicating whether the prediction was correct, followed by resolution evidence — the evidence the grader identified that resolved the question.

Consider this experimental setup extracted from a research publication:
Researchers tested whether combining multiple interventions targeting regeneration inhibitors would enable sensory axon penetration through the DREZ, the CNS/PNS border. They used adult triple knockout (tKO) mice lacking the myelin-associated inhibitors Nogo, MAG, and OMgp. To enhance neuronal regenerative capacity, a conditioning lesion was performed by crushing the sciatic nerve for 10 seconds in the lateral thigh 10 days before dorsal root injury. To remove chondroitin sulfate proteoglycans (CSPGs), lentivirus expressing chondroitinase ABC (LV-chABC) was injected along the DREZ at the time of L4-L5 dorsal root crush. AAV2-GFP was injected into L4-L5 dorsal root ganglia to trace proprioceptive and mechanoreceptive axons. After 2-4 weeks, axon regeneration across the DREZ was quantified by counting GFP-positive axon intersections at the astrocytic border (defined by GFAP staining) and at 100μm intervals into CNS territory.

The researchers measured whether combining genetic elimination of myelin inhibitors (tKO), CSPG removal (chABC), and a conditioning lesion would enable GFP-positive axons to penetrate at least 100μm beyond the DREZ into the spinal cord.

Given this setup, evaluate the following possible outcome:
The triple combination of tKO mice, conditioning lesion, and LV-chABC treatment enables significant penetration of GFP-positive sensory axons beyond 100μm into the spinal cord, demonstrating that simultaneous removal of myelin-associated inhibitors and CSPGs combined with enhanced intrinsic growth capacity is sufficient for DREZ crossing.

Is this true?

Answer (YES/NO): NO